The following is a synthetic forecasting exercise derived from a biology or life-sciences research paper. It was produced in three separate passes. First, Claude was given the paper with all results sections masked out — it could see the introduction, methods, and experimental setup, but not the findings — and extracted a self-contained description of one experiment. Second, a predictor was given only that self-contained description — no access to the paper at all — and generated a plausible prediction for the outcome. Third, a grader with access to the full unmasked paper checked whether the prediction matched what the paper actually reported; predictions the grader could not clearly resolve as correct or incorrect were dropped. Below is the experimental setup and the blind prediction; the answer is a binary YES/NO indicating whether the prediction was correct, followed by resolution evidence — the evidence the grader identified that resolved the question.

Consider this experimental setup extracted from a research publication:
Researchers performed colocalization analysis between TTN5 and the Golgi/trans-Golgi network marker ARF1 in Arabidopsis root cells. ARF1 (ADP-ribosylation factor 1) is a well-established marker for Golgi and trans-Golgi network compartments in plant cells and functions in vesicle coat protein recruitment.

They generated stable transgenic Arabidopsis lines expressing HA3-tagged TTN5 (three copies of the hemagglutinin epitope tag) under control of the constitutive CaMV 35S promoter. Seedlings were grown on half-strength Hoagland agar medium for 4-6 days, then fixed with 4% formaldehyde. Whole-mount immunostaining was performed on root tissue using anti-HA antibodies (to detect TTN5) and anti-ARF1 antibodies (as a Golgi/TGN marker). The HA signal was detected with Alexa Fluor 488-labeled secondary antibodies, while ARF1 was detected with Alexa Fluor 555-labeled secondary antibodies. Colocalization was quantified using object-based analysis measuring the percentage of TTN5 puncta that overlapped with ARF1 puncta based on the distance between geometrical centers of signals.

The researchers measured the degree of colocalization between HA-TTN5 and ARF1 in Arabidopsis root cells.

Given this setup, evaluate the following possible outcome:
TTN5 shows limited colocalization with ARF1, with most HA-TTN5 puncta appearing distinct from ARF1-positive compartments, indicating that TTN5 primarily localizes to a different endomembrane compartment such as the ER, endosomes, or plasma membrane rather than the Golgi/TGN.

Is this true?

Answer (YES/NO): YES